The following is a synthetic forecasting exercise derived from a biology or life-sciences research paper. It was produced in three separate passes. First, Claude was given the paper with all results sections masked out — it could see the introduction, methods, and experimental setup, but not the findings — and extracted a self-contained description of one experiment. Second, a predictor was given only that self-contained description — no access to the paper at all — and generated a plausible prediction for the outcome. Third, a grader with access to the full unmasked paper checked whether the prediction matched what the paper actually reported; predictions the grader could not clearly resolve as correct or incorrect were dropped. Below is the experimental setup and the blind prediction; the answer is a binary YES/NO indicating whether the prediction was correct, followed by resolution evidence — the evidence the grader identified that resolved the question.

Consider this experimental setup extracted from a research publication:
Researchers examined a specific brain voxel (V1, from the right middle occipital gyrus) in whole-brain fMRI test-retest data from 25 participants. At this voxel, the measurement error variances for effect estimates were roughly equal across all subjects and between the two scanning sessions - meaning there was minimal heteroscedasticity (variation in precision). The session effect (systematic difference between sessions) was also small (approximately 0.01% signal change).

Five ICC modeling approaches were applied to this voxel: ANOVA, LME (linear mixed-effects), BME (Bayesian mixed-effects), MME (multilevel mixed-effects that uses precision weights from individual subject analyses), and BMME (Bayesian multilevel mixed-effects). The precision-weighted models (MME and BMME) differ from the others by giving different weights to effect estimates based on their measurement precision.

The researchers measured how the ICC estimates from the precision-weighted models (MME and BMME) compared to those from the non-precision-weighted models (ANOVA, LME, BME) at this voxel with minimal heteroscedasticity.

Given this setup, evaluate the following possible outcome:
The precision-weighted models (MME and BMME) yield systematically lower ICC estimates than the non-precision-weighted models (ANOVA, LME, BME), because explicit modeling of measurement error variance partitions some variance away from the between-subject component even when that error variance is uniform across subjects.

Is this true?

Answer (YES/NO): NO